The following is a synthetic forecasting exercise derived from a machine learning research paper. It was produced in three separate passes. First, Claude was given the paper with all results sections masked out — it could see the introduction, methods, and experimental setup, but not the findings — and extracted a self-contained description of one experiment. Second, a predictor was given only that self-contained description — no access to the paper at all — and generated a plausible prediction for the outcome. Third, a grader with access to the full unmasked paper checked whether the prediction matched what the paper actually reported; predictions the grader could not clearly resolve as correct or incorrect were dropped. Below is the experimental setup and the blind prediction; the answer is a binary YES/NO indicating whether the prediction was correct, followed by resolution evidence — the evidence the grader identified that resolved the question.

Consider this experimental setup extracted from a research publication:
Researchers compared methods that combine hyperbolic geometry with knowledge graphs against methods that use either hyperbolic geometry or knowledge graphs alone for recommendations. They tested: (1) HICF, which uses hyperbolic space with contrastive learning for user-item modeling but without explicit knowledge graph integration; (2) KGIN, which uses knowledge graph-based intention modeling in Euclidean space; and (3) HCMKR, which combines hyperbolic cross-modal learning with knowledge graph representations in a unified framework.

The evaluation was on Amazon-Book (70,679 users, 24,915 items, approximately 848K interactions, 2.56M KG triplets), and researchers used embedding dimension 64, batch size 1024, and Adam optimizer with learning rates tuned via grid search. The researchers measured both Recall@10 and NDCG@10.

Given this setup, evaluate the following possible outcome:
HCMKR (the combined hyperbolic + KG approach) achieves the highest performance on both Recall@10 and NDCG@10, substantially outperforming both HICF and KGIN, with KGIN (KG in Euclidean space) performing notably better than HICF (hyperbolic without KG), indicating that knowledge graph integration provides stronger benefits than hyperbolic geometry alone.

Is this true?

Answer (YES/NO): NO